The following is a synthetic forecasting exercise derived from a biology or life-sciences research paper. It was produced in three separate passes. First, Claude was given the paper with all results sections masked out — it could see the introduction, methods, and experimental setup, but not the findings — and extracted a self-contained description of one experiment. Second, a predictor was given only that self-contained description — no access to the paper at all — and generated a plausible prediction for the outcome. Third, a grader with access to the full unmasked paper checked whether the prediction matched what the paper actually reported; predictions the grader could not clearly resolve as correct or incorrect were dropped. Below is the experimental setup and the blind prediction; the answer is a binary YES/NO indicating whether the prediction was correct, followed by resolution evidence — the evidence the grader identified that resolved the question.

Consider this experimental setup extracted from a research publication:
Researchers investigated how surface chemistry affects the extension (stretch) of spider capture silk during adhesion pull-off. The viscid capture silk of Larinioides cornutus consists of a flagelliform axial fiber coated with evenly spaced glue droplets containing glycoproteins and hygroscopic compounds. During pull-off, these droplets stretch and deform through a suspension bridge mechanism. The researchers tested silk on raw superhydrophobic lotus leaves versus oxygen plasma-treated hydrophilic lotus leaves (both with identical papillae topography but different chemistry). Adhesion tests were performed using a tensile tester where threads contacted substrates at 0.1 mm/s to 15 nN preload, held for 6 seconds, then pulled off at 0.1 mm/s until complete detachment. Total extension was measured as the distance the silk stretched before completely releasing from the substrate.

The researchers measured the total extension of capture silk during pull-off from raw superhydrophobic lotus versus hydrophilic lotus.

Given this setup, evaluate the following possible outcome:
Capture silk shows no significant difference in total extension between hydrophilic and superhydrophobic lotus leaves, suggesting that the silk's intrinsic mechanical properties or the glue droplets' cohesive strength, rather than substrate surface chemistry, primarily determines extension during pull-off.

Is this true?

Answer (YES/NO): NO